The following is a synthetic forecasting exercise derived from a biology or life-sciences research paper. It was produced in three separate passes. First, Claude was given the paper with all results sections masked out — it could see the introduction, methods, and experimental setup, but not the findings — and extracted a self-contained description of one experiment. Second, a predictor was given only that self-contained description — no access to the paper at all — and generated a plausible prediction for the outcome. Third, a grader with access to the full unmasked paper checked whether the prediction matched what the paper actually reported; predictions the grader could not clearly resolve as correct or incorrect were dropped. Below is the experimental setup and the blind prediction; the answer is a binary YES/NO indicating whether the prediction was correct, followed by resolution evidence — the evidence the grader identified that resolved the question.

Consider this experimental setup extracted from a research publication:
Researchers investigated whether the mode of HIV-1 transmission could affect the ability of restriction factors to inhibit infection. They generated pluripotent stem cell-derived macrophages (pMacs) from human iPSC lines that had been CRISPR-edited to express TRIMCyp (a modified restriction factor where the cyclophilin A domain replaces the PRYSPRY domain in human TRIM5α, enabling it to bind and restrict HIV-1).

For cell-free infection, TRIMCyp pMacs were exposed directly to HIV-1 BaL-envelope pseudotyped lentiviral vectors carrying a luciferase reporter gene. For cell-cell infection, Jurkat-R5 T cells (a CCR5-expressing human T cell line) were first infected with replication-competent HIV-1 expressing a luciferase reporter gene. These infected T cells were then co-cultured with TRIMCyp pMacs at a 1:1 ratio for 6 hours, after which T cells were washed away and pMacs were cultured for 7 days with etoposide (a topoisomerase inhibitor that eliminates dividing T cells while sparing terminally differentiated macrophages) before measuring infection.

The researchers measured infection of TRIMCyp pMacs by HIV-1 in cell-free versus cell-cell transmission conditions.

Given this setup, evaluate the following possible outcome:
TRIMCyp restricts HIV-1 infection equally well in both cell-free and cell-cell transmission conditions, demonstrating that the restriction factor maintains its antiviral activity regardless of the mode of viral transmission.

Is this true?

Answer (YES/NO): NO